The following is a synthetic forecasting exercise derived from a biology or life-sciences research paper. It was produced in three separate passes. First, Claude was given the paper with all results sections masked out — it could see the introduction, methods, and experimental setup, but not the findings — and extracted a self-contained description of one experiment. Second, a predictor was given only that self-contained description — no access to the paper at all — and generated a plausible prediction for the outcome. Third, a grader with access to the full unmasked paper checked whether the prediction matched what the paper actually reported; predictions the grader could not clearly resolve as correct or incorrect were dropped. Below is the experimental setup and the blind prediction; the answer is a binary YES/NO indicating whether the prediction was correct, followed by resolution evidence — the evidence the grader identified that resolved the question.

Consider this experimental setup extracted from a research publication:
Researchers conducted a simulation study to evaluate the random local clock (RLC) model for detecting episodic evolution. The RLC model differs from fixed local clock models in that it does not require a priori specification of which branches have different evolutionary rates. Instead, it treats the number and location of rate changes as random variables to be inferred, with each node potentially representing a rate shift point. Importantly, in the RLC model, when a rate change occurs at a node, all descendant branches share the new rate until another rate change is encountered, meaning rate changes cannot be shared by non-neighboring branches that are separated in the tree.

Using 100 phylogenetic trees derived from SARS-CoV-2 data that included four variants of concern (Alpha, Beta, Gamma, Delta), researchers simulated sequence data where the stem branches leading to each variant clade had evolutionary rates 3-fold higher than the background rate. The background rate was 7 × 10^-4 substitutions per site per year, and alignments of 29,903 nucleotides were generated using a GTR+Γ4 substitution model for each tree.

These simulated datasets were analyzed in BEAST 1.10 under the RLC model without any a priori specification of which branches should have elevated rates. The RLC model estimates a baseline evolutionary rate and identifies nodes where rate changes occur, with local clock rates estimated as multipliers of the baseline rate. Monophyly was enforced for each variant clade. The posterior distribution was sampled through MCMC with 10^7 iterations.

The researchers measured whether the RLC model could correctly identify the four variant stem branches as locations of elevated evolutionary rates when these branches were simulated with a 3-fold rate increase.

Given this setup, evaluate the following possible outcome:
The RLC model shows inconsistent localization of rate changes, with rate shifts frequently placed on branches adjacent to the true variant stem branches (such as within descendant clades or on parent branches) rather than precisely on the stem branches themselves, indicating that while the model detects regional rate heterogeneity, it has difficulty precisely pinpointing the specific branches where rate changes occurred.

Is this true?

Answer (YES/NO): NO